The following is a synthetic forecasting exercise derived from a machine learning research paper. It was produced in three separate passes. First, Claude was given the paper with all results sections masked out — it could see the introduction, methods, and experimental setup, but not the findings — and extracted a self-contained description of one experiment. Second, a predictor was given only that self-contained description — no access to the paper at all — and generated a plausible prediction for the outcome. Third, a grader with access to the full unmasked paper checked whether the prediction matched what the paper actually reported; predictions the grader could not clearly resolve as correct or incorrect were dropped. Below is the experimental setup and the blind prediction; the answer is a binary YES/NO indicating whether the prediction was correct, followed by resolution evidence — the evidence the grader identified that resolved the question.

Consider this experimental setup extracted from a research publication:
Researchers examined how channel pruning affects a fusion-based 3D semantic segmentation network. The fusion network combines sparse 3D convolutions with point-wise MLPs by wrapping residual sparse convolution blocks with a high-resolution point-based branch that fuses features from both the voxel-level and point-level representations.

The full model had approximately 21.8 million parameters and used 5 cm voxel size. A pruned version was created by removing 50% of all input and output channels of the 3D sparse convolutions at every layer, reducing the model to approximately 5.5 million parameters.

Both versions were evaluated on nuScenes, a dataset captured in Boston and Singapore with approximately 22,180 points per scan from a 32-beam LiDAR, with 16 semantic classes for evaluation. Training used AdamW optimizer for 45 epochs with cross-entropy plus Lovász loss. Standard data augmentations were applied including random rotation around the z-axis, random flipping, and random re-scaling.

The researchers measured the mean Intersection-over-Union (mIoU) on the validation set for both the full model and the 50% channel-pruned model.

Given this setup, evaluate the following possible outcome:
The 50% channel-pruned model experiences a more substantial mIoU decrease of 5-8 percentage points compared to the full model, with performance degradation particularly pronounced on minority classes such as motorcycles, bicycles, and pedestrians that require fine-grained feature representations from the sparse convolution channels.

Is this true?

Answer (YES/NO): NO